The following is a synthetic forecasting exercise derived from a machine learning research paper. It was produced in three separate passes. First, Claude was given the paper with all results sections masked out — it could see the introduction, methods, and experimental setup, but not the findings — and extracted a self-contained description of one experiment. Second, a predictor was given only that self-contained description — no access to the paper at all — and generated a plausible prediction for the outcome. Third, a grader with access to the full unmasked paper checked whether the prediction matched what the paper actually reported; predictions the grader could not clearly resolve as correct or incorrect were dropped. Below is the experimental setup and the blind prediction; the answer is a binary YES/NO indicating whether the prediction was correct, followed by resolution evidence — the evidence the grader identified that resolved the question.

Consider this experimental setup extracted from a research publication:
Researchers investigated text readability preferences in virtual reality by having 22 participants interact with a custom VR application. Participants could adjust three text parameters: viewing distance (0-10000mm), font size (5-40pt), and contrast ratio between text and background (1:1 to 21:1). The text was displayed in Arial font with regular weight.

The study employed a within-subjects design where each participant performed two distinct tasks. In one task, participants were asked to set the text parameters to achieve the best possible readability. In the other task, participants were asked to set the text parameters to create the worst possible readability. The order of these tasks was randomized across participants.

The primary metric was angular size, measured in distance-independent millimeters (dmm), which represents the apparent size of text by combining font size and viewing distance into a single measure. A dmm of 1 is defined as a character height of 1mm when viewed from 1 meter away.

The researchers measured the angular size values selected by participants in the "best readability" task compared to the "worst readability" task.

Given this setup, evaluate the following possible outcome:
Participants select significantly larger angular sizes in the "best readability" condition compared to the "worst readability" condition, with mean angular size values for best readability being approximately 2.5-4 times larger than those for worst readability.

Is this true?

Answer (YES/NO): NO